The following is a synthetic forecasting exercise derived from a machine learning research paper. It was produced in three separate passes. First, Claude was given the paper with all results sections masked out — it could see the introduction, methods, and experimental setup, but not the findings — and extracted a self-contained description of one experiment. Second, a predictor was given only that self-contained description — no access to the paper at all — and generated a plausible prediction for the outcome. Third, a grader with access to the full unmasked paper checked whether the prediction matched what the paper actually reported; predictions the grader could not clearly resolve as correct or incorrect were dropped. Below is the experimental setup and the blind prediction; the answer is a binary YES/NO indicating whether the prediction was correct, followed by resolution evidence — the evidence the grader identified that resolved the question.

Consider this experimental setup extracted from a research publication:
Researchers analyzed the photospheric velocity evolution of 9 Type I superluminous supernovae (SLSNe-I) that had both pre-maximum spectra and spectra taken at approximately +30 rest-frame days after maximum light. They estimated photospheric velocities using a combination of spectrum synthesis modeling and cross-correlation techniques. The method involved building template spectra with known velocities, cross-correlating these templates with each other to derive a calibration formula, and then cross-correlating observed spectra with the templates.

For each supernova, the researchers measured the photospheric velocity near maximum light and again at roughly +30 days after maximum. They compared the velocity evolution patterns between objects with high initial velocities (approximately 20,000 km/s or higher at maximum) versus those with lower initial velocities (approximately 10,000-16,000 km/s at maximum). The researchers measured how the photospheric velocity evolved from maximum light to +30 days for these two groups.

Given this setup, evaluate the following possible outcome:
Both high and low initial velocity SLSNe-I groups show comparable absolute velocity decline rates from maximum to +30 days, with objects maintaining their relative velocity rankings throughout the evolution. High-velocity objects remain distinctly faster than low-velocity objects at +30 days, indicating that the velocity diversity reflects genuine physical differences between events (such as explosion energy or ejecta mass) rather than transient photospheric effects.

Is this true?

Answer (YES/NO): NO